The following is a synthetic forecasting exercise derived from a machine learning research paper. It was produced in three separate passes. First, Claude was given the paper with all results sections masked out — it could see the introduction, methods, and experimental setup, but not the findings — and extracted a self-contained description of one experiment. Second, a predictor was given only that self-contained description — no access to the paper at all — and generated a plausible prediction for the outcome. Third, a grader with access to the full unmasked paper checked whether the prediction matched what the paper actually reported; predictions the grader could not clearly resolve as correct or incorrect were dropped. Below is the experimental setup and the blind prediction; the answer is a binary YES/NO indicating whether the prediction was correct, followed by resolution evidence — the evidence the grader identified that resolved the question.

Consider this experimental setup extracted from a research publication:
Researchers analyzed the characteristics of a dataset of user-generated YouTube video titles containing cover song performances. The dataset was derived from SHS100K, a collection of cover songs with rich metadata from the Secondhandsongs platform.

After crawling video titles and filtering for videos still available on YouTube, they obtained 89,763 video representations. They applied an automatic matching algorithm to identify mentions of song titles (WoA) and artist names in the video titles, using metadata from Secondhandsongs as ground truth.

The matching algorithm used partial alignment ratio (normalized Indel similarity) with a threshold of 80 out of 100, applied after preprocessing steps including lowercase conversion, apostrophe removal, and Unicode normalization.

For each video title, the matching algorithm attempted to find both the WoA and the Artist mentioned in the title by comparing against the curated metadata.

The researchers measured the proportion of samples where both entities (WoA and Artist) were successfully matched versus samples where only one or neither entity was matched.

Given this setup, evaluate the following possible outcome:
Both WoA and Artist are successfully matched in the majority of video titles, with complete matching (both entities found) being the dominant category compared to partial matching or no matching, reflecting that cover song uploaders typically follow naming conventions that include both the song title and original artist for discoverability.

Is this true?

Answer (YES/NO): YES